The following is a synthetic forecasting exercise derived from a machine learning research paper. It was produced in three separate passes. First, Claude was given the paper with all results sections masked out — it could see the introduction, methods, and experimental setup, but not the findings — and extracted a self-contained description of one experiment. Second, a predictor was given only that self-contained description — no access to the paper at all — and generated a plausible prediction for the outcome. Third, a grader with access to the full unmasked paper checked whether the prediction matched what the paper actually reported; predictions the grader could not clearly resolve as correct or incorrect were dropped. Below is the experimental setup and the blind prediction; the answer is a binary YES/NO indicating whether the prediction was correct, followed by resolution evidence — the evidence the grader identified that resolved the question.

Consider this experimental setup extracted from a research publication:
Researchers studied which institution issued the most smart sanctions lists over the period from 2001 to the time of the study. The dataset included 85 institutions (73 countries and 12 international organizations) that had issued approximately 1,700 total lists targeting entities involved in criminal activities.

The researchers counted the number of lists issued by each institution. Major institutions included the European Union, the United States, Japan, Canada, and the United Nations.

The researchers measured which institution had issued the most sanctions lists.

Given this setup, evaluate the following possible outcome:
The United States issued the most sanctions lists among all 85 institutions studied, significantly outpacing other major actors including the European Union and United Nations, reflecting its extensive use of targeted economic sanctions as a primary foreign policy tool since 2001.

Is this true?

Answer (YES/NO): NO